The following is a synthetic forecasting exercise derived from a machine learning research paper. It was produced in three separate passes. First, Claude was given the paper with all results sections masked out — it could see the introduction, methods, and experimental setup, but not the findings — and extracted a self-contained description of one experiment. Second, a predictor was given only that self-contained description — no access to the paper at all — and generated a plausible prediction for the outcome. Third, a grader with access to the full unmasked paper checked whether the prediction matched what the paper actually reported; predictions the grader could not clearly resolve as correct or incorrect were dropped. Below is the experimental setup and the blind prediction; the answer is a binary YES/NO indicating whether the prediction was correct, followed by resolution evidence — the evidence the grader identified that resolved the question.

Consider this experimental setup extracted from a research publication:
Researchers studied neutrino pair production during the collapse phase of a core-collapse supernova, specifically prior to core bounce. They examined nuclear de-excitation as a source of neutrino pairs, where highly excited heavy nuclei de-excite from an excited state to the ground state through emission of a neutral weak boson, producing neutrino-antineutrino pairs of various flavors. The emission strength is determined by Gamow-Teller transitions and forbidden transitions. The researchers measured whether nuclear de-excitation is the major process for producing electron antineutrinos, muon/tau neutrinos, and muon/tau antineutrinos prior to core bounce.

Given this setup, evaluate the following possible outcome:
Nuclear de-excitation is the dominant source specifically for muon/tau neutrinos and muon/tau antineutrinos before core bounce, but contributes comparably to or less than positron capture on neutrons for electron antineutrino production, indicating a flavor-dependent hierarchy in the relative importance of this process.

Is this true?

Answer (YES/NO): NO